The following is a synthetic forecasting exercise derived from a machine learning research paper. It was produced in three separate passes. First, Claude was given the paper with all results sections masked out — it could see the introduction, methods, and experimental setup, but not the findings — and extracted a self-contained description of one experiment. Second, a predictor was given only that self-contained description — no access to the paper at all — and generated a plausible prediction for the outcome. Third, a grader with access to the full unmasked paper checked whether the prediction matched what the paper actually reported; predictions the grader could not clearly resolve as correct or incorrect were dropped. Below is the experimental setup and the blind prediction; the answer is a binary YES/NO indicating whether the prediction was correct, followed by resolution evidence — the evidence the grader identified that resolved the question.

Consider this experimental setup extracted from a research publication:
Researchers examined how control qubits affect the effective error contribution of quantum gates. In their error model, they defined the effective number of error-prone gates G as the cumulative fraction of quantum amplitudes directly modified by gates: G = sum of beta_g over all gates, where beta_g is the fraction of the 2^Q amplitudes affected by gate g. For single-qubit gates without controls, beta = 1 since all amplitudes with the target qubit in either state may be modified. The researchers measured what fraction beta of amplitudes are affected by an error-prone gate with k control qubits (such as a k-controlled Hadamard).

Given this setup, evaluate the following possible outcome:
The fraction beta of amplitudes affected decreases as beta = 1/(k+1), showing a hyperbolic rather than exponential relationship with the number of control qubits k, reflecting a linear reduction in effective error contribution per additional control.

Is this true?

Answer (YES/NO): NO